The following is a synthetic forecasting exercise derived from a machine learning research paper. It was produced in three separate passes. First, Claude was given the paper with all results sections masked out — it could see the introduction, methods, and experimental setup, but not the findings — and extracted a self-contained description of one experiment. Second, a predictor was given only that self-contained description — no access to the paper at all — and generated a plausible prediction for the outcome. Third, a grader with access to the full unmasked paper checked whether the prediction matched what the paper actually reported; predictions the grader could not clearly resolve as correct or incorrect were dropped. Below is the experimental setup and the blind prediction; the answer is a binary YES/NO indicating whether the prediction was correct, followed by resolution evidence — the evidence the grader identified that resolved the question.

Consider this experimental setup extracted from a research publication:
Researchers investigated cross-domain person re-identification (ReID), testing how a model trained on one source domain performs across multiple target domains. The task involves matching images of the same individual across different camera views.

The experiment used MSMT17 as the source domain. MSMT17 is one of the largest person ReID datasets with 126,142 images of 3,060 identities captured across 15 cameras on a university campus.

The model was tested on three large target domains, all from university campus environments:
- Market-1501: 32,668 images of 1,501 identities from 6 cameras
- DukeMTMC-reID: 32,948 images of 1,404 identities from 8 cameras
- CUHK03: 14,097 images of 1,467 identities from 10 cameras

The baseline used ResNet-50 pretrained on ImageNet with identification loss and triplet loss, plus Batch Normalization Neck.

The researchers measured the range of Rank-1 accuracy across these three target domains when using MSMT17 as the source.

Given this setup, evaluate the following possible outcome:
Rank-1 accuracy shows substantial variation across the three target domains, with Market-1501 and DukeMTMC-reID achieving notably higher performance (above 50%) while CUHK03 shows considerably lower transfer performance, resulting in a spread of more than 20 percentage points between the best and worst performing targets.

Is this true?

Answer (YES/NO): YES